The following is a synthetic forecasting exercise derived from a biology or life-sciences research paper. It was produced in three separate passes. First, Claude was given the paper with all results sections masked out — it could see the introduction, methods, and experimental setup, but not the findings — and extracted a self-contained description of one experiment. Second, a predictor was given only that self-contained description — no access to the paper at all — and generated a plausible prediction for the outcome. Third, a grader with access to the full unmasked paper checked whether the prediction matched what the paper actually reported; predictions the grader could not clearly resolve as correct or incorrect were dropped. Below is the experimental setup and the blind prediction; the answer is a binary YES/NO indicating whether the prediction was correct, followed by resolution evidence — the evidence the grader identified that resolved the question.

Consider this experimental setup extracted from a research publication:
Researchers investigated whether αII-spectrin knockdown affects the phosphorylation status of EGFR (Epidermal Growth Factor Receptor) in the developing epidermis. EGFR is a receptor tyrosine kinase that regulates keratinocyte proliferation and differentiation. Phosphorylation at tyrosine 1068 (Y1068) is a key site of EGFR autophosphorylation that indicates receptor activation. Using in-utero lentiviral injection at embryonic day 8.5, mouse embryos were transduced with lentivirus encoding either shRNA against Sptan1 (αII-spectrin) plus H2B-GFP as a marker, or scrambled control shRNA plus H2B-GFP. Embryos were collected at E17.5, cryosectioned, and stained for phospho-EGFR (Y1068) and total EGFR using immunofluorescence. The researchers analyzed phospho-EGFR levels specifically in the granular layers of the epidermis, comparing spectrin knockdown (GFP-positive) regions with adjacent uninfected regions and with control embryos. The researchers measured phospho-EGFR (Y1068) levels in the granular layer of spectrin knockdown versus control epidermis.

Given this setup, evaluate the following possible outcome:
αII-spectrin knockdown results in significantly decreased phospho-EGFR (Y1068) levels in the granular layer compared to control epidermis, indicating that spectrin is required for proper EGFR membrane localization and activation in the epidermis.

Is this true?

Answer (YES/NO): YES